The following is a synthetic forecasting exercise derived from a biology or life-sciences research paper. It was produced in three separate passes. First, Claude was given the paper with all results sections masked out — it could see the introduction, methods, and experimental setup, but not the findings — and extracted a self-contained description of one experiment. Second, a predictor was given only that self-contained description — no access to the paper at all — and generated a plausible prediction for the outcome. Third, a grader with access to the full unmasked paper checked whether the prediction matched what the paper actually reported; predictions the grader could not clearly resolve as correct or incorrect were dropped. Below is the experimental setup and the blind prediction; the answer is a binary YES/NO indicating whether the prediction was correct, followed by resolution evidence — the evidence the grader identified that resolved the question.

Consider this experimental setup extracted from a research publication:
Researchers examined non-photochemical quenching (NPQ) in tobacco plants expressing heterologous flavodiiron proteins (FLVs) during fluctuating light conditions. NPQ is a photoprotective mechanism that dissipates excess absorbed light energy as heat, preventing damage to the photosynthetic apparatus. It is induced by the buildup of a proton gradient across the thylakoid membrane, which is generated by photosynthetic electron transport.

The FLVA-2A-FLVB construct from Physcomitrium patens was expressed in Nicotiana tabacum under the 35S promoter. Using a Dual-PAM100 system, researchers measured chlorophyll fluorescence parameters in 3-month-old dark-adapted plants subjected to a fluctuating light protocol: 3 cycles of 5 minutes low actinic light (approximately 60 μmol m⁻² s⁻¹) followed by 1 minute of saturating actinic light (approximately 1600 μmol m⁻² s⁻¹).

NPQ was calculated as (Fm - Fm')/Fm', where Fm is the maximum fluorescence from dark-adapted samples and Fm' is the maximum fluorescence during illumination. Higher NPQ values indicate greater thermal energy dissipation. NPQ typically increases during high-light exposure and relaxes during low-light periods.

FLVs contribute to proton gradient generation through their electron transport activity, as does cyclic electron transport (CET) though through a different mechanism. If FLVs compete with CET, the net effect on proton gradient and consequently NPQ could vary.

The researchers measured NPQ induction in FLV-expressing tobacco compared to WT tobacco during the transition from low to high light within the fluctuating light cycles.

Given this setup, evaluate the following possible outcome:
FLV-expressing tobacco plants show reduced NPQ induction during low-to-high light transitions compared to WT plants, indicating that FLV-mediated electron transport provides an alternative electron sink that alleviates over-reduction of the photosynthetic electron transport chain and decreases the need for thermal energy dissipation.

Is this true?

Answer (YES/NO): NO